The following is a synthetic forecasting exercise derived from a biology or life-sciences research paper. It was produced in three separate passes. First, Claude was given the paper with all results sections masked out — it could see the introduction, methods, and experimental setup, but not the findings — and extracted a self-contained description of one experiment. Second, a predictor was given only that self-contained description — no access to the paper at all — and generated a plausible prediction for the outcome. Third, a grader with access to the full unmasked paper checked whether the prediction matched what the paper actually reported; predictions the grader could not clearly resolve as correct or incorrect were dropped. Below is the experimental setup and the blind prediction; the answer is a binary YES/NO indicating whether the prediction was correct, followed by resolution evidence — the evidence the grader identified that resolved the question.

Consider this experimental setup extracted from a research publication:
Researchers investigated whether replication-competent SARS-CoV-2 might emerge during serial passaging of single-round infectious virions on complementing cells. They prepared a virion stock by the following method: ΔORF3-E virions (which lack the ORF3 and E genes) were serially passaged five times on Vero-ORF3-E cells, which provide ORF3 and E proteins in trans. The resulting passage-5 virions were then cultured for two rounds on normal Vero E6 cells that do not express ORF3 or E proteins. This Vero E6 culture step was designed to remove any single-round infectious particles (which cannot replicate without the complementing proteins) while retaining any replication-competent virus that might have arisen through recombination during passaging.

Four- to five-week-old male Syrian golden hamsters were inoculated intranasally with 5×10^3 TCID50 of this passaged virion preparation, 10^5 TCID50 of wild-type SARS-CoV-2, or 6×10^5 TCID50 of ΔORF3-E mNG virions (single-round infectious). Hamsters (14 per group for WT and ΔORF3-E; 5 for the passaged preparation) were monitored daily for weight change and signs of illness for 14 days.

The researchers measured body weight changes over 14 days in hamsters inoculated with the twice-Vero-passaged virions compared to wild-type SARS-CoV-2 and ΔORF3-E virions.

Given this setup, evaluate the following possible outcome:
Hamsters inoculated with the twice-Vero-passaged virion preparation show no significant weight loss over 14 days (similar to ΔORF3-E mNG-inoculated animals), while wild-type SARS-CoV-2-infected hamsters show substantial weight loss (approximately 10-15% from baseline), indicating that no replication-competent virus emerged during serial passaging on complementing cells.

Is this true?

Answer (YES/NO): NO